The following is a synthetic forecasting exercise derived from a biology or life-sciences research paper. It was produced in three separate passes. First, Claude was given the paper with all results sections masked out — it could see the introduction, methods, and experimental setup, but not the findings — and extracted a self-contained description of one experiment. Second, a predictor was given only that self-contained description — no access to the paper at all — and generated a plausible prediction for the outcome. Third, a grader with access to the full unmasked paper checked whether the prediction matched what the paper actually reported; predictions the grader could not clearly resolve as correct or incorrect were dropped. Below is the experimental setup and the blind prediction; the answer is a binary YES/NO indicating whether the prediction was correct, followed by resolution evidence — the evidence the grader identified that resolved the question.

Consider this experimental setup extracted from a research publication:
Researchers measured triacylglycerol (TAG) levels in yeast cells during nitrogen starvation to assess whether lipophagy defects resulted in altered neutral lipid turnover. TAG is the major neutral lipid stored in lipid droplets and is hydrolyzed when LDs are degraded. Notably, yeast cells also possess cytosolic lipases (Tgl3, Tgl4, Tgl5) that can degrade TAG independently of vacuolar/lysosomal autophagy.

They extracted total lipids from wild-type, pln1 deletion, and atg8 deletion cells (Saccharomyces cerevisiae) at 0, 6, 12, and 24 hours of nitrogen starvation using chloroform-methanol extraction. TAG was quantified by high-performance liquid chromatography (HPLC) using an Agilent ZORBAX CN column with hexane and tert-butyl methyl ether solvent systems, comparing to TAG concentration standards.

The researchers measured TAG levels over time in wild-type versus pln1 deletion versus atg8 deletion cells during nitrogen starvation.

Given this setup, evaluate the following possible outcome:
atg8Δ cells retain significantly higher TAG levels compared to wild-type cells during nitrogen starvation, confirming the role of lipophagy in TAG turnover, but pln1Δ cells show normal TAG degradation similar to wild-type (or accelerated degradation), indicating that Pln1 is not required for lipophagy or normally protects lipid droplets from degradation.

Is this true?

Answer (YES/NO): NO